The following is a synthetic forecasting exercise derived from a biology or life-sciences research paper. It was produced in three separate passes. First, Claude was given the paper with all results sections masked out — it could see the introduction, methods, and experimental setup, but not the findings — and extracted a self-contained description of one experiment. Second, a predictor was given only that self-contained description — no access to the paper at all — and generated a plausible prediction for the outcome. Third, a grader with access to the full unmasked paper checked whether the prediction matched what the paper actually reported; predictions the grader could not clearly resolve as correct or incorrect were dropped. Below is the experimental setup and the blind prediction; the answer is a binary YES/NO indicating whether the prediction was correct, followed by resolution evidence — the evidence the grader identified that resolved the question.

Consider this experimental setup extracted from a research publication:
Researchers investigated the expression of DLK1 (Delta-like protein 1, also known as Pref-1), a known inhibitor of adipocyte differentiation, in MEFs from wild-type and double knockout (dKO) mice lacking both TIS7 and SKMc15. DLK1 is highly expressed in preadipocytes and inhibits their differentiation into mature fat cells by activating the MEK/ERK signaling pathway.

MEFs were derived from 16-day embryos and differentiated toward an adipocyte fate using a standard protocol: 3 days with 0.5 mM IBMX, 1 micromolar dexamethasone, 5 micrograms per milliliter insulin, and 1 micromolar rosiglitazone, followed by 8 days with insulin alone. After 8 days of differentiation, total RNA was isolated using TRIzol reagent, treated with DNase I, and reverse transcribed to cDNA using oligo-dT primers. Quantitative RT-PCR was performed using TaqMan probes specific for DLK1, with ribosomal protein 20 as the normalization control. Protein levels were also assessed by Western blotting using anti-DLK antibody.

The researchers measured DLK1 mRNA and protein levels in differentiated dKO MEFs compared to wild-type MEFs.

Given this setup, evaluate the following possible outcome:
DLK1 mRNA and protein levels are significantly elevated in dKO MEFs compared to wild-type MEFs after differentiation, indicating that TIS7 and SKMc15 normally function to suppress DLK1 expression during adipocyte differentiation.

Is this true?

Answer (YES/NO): YES